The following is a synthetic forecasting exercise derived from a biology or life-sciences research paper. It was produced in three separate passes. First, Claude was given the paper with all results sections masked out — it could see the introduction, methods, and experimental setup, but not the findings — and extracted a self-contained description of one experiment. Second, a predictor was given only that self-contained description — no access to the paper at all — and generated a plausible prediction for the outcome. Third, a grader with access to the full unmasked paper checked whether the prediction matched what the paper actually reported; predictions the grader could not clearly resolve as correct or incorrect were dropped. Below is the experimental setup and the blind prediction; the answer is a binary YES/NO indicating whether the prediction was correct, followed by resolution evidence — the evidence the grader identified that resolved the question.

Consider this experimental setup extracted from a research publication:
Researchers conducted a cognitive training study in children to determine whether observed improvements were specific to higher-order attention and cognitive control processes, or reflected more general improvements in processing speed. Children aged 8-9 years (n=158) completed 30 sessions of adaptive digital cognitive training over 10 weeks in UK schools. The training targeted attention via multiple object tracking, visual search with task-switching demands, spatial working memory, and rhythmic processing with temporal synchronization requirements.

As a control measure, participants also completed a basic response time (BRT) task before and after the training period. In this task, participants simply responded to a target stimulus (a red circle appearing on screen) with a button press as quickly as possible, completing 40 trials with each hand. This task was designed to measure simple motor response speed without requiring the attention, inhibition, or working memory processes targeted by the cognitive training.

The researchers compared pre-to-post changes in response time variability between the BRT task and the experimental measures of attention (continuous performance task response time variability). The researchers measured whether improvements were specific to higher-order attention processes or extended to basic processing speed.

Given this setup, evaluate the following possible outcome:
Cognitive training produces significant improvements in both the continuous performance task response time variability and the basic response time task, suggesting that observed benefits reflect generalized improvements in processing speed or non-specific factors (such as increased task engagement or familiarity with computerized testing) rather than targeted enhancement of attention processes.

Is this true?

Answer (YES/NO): NO